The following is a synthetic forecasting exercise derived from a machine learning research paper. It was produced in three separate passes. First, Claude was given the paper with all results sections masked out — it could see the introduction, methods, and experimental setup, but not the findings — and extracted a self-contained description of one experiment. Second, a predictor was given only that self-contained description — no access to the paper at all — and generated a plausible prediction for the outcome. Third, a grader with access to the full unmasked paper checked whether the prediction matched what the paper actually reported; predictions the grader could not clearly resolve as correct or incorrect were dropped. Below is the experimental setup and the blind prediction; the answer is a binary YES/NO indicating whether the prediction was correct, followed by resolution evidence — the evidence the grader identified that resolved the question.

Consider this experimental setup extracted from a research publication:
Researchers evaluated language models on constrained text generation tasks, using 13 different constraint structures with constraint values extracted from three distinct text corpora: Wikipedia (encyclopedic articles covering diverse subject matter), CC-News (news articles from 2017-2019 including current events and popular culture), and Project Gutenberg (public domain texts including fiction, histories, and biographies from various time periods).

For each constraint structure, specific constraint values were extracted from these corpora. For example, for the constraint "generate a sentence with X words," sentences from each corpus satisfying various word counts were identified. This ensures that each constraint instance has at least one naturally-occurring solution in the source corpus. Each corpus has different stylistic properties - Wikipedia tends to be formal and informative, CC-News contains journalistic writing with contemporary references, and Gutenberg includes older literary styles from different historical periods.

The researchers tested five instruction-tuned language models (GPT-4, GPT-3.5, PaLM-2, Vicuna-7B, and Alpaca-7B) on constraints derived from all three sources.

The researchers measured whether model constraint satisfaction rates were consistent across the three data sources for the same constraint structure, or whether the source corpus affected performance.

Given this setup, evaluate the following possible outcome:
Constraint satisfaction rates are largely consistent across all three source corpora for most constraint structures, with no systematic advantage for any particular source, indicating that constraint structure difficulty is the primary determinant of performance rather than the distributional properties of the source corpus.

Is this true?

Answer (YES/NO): YES